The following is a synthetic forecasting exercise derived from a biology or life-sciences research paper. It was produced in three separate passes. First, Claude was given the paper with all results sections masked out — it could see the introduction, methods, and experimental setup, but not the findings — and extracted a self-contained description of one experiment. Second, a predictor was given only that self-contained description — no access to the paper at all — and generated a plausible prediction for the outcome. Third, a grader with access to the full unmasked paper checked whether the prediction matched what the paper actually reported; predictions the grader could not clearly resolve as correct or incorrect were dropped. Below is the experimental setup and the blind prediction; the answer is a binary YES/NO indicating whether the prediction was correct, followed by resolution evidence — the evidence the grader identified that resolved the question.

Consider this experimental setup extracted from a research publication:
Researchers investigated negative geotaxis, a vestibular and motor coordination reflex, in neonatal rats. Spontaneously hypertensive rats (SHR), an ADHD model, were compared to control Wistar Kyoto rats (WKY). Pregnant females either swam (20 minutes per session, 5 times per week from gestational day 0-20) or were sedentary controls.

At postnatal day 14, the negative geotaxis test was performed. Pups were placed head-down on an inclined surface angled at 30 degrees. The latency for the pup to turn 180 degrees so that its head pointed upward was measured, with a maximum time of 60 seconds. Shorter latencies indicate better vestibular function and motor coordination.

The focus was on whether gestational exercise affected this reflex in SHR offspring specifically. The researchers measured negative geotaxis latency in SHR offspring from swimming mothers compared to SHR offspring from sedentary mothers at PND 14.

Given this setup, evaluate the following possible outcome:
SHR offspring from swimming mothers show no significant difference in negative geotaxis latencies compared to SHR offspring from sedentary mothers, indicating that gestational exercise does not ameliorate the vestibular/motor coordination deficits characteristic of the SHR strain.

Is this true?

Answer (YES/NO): YES